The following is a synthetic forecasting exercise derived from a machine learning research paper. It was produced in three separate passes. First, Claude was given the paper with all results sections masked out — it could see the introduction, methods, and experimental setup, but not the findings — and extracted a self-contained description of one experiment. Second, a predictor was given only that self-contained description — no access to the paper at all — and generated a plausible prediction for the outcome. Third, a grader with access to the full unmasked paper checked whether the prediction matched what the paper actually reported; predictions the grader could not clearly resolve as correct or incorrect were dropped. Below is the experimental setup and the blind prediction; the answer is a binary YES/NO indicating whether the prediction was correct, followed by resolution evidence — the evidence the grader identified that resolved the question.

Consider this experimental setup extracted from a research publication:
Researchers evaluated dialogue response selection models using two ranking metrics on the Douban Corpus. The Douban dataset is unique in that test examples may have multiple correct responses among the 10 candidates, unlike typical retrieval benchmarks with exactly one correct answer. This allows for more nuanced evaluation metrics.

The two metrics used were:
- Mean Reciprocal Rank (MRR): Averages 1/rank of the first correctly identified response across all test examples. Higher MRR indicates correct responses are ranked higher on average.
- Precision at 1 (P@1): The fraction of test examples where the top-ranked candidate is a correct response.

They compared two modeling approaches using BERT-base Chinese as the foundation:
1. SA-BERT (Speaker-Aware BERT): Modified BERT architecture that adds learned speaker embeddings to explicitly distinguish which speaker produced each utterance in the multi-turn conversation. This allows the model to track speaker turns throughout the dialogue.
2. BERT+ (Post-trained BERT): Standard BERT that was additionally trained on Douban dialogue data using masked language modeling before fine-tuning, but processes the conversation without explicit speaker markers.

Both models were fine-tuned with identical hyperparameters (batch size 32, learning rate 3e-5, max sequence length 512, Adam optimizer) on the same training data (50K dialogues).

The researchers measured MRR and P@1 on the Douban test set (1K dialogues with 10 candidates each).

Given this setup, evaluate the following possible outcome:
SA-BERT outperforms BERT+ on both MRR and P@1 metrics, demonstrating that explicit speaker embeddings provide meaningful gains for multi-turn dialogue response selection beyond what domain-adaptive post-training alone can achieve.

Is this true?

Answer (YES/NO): YES